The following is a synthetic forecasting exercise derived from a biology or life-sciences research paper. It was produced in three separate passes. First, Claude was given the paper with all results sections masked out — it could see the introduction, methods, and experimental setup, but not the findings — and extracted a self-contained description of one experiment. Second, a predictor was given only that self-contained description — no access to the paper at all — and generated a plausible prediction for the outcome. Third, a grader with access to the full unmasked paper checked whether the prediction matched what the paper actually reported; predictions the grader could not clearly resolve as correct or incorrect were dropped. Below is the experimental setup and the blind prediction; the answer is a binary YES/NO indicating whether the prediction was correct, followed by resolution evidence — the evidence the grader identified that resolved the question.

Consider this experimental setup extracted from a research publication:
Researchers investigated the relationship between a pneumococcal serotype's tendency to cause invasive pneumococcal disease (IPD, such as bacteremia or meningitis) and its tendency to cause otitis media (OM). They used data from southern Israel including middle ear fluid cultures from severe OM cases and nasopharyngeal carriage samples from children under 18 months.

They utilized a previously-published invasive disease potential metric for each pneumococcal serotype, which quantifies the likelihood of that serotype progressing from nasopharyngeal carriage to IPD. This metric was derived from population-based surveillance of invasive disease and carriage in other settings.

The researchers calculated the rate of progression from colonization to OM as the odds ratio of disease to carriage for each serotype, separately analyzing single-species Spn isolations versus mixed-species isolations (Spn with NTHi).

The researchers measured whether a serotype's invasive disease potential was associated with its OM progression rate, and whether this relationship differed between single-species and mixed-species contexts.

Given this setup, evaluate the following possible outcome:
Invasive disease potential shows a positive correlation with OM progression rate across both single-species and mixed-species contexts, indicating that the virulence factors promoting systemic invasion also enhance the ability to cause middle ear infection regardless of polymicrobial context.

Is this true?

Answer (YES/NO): NO